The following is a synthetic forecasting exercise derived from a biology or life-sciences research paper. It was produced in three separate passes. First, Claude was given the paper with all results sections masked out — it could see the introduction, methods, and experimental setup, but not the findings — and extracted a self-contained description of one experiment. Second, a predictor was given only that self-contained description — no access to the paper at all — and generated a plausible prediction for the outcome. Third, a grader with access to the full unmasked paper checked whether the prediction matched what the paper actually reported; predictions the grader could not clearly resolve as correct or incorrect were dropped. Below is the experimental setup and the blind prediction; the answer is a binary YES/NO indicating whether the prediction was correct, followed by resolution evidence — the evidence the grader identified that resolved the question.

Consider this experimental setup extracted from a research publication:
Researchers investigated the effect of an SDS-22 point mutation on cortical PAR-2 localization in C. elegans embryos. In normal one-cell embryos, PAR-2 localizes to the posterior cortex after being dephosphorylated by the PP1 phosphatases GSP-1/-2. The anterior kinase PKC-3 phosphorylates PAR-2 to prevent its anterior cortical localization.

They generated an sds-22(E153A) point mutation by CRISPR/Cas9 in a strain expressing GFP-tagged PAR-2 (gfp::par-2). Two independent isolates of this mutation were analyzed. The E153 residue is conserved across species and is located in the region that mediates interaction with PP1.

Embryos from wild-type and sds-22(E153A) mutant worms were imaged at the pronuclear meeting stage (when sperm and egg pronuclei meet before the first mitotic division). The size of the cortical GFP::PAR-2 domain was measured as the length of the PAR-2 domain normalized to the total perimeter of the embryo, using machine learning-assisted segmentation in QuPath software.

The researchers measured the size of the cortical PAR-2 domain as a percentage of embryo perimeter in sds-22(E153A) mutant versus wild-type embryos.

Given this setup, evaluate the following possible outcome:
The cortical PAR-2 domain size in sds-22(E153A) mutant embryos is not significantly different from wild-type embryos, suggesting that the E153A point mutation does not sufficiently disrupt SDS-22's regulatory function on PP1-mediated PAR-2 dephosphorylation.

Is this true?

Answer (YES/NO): NO